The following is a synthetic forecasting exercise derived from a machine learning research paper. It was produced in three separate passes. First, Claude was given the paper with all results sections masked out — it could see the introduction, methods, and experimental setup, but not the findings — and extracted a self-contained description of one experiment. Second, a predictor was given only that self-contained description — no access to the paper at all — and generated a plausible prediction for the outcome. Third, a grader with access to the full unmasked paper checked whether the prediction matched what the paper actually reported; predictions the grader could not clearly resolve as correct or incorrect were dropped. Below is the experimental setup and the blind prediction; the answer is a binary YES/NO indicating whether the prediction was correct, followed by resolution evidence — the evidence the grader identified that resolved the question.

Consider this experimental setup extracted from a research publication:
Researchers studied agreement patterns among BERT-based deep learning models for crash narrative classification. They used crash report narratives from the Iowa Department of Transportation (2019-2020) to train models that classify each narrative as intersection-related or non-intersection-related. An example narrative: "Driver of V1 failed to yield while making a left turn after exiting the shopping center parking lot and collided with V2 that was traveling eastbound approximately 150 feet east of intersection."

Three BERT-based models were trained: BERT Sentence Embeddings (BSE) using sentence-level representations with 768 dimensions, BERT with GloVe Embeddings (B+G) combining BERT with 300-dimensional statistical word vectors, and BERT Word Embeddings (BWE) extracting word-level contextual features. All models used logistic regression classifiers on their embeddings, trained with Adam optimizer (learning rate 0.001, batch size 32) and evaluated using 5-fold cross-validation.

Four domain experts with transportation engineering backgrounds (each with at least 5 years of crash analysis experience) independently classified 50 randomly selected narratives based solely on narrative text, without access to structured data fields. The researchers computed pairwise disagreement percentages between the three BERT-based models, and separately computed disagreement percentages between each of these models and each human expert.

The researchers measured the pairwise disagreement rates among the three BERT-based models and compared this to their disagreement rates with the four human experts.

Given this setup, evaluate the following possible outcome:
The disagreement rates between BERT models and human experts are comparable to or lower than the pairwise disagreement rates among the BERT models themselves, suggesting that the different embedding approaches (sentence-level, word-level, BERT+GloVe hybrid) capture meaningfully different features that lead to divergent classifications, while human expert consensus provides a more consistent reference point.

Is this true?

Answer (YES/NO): NO